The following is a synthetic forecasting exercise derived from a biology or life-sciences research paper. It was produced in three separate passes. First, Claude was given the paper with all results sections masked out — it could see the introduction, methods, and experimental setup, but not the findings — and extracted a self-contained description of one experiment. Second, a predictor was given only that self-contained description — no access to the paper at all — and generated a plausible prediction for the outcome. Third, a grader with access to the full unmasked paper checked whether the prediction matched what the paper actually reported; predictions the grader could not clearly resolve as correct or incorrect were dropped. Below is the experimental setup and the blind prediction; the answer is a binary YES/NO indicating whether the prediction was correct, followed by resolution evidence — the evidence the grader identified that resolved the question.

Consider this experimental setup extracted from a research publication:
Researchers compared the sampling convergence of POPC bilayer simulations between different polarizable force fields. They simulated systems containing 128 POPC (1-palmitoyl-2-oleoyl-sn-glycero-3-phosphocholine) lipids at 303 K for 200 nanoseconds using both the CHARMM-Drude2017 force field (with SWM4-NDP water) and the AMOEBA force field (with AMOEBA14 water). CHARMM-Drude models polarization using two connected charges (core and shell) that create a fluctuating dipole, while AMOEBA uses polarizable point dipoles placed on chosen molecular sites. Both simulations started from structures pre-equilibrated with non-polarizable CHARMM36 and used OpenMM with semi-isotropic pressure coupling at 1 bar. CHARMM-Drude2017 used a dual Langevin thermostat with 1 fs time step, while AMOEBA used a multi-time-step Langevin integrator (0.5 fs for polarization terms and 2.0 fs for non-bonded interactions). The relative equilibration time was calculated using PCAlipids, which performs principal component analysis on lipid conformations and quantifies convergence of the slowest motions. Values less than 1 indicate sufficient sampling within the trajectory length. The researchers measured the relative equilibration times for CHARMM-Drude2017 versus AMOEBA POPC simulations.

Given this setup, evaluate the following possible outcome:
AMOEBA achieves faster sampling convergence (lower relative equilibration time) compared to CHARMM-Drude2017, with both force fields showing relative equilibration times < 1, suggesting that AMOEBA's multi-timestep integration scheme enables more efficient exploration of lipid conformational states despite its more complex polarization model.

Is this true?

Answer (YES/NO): NO